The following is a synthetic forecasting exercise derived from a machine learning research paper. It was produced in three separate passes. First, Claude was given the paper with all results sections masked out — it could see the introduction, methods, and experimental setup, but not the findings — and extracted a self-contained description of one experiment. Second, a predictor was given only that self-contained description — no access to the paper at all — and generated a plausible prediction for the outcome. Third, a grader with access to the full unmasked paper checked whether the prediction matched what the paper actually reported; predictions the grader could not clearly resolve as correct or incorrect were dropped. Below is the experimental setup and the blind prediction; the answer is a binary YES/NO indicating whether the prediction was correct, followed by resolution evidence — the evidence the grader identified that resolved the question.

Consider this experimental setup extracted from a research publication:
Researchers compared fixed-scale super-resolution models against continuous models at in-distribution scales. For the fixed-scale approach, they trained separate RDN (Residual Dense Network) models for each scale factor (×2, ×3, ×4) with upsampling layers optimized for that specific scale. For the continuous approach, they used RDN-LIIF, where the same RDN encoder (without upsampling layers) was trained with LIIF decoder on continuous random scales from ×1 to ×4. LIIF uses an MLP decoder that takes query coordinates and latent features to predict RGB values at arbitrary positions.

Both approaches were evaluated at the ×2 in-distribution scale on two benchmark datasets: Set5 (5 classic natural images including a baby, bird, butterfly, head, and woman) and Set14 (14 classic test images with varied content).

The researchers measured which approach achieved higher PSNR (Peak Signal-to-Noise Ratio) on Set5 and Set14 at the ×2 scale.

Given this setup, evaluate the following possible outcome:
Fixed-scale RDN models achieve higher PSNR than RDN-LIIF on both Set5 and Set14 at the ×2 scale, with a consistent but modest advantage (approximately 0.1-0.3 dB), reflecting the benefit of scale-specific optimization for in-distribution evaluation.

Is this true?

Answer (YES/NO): NO